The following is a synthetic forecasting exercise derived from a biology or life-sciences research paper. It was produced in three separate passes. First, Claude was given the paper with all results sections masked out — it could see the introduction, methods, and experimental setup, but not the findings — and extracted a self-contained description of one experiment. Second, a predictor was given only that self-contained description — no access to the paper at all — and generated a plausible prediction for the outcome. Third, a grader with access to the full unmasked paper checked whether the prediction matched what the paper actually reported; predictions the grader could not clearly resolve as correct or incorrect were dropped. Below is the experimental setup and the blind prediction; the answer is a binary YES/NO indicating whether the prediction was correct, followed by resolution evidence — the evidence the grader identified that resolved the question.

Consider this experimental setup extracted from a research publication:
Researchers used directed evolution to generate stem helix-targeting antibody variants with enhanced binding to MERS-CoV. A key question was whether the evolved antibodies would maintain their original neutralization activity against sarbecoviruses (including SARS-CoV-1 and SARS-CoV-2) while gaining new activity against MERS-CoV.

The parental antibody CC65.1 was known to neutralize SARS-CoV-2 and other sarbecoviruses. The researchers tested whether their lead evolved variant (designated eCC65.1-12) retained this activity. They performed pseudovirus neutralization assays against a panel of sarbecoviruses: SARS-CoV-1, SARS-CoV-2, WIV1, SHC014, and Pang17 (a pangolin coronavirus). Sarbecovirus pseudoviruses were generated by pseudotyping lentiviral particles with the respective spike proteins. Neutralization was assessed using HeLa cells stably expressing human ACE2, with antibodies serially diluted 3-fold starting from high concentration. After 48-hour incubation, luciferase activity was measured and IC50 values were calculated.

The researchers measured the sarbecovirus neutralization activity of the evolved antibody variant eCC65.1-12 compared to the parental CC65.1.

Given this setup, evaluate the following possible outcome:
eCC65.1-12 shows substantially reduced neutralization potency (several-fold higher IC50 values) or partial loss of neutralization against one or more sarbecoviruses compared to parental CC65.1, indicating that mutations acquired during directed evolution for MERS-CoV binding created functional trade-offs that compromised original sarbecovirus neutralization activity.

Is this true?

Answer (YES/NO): NO